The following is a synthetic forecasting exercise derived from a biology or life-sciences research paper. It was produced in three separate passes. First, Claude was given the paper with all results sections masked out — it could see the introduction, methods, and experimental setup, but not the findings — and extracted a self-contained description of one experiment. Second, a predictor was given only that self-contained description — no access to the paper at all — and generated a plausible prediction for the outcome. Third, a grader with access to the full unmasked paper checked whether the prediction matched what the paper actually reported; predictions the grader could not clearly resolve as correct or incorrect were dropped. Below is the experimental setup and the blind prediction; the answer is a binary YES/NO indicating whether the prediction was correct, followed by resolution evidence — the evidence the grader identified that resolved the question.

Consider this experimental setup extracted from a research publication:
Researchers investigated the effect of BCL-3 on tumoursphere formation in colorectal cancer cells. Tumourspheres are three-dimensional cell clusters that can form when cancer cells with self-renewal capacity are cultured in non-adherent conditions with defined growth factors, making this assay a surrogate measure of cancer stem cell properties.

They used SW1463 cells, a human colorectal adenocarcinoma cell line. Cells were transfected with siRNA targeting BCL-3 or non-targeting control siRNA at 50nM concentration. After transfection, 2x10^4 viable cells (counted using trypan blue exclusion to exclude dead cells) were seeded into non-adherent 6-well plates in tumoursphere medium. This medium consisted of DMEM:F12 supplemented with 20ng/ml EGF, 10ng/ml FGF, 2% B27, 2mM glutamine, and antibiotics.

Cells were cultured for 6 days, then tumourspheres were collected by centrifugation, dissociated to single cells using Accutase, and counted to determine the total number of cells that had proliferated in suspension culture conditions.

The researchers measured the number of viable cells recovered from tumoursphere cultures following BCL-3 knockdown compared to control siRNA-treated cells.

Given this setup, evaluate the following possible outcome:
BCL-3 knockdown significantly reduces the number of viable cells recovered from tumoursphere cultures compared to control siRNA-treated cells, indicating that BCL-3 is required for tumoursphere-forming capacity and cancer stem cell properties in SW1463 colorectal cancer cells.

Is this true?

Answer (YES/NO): YES